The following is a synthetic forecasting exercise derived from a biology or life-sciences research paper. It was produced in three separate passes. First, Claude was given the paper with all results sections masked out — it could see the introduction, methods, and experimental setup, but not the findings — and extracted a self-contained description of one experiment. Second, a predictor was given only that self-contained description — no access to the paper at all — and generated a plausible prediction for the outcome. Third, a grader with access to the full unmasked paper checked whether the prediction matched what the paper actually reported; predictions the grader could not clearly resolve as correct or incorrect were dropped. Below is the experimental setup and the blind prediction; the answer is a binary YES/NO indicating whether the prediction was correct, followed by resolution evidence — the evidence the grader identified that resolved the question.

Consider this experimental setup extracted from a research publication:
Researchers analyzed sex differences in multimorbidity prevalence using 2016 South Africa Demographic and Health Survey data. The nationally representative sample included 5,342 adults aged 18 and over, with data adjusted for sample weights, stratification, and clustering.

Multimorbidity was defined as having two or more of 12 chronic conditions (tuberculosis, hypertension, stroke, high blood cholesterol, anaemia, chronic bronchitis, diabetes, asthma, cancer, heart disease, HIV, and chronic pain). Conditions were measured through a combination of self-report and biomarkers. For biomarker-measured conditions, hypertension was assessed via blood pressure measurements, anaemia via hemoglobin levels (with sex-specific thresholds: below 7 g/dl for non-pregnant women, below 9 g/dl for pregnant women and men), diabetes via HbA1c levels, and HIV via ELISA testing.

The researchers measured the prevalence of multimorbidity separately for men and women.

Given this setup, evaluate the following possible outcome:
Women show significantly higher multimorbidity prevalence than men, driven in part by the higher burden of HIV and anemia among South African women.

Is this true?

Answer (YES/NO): NO